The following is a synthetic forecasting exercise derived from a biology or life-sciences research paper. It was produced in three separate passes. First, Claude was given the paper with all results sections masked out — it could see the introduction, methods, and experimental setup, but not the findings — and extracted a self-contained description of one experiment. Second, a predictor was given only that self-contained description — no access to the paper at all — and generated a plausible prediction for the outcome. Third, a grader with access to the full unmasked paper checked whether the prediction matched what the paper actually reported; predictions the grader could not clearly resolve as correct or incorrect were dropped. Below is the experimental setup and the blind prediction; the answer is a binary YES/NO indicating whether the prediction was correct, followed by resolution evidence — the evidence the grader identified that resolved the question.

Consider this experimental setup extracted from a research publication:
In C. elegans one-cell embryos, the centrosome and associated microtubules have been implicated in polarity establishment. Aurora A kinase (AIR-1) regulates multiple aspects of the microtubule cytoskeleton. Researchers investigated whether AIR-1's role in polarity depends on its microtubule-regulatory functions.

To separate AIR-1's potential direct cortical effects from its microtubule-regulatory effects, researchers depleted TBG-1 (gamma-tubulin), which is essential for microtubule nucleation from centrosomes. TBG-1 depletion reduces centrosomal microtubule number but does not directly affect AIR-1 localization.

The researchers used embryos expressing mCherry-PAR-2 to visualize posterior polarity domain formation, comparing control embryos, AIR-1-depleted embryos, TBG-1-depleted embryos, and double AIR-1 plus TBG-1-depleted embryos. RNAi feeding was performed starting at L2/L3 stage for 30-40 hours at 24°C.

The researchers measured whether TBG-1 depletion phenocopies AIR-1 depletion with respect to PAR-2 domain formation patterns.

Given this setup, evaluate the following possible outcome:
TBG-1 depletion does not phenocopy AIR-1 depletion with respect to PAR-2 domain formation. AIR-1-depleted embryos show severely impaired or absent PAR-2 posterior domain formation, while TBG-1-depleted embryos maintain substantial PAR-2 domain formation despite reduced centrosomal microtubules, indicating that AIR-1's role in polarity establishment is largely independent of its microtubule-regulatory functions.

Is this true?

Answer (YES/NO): NO